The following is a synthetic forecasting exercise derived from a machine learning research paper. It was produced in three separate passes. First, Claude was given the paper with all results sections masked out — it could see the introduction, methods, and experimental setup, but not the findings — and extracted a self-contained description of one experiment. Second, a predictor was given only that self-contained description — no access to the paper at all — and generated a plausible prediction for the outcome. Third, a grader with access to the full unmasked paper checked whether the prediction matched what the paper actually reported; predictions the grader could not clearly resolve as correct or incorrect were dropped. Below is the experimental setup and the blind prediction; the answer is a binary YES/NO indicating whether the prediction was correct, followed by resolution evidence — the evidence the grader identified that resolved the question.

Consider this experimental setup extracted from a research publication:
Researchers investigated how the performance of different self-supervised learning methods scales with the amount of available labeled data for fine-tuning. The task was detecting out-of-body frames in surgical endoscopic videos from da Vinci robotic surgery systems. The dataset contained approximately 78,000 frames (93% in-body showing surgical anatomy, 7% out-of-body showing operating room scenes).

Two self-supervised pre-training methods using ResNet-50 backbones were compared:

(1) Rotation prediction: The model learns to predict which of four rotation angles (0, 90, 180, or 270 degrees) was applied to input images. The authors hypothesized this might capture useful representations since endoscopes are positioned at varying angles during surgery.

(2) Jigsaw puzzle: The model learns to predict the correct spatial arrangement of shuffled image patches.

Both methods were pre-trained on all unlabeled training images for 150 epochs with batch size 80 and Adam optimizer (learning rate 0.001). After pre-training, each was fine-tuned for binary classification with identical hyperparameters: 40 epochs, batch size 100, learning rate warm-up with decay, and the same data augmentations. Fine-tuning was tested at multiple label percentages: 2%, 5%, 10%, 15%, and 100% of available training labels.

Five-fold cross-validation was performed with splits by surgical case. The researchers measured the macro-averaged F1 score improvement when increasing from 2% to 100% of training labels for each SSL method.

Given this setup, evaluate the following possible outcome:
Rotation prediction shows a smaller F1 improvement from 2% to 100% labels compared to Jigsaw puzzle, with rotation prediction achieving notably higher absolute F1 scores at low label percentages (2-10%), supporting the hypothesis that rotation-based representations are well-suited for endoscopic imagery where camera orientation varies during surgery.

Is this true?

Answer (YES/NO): YES